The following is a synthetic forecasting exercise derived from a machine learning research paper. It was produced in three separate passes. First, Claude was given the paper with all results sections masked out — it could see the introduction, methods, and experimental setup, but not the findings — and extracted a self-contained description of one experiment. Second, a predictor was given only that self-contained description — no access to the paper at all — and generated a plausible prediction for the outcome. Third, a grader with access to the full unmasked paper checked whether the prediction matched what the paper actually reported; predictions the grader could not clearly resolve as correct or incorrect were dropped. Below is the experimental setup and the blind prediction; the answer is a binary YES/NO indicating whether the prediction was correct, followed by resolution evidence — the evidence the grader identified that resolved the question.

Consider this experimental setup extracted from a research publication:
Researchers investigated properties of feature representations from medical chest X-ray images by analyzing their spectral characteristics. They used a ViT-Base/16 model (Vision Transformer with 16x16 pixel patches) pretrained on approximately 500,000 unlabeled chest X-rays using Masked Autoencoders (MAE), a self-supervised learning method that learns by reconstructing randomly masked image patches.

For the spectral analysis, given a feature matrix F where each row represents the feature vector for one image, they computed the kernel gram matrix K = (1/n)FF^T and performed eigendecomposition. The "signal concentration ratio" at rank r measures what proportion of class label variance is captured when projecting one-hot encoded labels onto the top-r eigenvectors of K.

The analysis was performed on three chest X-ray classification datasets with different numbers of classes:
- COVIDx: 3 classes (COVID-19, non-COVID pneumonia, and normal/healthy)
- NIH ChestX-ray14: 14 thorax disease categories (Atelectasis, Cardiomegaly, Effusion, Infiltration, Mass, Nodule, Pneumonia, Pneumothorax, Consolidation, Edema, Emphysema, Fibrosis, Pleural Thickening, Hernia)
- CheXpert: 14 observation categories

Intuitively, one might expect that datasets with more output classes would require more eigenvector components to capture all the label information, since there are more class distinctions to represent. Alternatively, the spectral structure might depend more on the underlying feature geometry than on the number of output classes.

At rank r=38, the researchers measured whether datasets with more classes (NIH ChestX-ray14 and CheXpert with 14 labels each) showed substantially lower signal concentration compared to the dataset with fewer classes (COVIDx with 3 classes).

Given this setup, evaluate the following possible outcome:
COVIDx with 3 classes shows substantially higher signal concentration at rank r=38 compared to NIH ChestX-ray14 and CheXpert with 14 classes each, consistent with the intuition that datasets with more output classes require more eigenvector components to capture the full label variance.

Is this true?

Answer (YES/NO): NO